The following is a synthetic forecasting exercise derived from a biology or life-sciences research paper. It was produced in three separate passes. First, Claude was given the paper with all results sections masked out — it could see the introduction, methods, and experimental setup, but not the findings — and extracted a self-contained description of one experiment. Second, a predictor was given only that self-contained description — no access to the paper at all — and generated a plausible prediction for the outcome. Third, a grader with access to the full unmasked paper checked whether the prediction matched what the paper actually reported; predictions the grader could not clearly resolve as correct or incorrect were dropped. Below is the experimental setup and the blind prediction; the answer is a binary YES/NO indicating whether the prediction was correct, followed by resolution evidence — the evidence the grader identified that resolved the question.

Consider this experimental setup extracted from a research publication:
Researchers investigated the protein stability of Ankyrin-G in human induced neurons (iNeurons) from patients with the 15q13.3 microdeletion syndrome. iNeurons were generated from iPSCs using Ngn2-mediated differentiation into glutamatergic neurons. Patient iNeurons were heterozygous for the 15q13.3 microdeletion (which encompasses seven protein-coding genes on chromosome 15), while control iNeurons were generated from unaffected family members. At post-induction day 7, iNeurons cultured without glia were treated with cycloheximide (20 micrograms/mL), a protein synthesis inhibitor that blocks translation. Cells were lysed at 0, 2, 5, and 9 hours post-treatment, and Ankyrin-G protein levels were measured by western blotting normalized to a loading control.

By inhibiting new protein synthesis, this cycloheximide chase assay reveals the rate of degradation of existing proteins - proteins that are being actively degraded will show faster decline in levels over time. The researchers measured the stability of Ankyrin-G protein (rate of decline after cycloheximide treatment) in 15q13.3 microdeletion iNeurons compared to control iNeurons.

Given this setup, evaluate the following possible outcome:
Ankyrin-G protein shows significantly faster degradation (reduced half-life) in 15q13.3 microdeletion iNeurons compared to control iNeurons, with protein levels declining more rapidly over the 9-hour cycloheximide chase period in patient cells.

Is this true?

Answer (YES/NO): YES